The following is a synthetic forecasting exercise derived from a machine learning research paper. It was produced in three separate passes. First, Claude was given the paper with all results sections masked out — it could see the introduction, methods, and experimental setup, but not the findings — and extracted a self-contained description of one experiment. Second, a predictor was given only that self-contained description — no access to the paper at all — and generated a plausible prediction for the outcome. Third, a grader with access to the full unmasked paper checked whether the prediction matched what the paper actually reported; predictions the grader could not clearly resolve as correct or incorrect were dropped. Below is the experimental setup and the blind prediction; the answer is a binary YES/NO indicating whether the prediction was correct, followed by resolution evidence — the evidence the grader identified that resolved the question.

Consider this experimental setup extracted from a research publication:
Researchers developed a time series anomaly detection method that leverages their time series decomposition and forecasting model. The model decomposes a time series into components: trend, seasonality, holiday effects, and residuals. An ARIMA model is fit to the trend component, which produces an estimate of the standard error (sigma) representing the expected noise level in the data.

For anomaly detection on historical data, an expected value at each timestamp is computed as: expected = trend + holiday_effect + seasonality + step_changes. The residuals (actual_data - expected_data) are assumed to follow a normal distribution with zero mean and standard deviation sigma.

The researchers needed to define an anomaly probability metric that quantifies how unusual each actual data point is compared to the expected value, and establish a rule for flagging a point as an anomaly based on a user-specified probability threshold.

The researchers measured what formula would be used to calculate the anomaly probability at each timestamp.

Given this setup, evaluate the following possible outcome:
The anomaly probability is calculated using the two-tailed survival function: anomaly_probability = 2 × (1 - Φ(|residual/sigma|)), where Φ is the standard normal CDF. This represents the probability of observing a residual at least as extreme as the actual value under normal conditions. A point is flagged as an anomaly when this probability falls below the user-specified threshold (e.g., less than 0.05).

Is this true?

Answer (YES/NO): NO